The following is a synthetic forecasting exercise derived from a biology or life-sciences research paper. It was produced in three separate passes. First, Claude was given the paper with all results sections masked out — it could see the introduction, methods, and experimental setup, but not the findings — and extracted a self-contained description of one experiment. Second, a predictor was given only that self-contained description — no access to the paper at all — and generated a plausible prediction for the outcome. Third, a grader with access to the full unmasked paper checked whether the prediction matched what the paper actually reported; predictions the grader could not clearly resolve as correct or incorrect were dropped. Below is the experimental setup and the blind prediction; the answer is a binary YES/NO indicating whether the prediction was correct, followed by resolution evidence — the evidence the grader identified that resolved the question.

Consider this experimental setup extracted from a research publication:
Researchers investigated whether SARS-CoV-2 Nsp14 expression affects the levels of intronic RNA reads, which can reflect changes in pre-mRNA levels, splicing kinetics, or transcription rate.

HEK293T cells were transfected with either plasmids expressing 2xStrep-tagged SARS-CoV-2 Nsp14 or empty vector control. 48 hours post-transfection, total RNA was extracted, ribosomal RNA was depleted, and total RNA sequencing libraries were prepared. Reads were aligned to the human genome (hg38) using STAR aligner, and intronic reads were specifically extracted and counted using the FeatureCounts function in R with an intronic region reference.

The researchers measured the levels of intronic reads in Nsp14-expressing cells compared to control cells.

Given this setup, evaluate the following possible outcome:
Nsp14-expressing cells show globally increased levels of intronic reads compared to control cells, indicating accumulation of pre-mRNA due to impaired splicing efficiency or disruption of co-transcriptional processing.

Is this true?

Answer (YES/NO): NO